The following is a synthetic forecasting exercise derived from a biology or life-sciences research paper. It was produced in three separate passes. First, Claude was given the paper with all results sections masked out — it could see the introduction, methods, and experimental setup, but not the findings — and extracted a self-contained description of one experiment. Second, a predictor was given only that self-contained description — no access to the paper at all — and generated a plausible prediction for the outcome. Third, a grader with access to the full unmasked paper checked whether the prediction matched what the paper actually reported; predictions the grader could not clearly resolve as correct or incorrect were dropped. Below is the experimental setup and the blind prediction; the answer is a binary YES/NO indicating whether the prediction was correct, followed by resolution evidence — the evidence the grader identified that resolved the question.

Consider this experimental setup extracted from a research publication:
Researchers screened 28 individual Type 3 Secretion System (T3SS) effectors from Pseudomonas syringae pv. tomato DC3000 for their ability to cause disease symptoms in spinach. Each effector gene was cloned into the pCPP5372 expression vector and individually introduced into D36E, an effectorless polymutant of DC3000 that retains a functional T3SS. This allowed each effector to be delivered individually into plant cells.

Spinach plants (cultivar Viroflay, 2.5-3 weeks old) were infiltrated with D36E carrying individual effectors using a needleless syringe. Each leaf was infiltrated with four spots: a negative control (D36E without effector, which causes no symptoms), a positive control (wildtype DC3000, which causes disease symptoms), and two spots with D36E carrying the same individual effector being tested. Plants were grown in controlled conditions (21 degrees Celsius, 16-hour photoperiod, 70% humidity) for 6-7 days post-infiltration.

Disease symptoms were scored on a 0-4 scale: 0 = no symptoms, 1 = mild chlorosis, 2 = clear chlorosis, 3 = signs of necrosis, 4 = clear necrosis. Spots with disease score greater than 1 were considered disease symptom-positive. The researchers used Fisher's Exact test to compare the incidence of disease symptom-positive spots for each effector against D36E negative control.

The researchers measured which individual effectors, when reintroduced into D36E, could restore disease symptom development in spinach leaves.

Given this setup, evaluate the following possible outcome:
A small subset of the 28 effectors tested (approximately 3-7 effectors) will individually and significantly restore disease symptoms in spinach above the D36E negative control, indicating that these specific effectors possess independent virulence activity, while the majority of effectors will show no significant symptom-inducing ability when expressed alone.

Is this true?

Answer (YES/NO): NO